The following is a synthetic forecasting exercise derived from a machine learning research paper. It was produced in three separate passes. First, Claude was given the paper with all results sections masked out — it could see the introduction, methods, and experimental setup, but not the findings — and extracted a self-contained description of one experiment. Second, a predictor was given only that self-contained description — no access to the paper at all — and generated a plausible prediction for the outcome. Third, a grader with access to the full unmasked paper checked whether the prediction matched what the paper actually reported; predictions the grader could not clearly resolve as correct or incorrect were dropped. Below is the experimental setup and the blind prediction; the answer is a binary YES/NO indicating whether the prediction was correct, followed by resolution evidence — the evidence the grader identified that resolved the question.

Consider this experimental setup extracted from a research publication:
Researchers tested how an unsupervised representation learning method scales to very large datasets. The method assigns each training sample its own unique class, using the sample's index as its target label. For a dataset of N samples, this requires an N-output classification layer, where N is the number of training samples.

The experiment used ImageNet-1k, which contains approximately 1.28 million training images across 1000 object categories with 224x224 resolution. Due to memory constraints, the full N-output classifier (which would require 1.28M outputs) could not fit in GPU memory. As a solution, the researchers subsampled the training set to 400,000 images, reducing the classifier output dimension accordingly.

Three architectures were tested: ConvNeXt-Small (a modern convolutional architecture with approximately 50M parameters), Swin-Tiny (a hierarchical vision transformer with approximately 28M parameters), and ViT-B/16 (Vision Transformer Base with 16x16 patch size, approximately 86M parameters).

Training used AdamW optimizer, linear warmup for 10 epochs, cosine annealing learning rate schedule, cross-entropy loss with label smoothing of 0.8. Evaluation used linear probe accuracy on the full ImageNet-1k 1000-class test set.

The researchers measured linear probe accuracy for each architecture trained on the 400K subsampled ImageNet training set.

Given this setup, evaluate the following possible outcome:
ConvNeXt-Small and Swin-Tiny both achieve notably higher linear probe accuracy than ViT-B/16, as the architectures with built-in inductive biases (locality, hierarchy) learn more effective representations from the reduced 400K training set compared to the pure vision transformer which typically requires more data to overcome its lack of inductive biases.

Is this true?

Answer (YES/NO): NO